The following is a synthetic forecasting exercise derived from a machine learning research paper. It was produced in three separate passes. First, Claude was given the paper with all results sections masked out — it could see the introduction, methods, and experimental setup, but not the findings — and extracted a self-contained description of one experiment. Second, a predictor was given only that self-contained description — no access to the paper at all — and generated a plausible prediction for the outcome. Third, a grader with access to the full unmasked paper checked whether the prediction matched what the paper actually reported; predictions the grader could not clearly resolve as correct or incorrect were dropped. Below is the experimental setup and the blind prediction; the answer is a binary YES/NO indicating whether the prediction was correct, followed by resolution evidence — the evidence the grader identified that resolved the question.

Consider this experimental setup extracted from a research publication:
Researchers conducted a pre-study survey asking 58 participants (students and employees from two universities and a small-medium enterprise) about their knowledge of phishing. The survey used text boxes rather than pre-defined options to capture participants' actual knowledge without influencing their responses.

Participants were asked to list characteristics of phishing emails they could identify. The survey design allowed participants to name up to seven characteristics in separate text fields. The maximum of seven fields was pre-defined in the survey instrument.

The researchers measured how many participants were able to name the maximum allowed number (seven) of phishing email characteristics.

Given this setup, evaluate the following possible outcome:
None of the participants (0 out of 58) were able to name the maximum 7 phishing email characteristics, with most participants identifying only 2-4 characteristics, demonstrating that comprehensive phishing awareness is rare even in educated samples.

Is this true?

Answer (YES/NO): NO